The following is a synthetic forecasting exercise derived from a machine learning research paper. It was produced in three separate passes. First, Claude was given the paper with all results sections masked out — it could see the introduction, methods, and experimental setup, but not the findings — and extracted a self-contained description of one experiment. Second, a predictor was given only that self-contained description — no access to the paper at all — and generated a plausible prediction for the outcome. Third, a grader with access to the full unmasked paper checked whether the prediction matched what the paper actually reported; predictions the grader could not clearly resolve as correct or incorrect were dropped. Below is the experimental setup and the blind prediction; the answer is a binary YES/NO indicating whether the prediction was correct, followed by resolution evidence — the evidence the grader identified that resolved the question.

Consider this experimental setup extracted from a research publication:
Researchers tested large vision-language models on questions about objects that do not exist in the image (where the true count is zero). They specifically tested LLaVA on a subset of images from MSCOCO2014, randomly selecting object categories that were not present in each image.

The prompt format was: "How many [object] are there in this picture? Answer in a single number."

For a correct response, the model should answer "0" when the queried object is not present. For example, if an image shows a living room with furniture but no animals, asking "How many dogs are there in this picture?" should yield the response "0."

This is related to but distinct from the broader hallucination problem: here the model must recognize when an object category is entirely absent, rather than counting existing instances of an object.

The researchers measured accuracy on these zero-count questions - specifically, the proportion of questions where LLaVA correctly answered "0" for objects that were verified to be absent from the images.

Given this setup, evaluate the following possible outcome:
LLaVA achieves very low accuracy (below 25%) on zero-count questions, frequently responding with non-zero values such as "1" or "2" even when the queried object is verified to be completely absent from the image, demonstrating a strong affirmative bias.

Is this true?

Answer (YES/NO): NO